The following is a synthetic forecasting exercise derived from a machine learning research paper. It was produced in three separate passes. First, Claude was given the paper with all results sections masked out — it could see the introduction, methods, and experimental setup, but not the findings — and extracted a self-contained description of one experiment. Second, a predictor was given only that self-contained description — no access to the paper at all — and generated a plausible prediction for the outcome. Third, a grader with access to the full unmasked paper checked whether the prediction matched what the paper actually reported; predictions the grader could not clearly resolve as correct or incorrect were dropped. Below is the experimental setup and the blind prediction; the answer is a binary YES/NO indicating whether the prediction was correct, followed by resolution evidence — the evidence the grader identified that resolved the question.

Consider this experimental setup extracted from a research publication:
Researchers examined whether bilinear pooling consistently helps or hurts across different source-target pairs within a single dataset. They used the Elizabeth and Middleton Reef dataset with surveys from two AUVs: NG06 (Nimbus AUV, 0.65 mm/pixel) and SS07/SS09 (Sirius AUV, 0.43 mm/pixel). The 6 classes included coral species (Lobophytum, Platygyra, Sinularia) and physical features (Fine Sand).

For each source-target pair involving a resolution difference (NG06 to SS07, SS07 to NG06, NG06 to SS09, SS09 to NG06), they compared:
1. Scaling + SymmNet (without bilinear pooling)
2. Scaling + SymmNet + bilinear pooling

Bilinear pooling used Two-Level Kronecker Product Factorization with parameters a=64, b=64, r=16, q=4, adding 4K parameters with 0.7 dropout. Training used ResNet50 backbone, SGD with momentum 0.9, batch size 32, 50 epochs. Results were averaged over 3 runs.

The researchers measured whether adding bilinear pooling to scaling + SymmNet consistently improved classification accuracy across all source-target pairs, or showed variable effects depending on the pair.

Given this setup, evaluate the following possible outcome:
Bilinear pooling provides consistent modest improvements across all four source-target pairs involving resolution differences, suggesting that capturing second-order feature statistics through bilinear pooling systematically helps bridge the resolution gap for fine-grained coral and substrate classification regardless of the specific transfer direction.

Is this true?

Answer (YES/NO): NO